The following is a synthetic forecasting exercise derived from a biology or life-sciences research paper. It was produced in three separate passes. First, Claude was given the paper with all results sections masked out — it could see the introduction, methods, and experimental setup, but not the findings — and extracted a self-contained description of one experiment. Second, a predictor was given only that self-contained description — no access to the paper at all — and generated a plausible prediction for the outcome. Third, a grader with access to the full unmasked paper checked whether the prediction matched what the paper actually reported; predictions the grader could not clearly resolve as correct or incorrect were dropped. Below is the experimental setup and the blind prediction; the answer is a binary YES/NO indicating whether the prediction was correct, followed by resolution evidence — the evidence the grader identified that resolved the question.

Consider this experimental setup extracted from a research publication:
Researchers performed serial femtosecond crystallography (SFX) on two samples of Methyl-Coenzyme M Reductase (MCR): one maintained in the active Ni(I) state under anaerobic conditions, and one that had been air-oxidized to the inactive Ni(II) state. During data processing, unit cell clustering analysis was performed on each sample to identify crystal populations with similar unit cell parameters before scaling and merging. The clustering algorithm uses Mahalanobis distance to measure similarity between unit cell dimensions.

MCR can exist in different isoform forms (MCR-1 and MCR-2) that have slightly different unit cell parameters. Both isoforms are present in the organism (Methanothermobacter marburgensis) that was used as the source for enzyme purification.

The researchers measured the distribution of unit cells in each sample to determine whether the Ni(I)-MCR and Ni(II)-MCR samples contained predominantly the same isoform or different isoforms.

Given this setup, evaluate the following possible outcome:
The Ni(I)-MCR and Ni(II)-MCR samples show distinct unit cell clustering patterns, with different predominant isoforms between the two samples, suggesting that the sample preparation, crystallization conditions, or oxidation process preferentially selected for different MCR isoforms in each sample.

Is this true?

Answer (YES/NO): NO